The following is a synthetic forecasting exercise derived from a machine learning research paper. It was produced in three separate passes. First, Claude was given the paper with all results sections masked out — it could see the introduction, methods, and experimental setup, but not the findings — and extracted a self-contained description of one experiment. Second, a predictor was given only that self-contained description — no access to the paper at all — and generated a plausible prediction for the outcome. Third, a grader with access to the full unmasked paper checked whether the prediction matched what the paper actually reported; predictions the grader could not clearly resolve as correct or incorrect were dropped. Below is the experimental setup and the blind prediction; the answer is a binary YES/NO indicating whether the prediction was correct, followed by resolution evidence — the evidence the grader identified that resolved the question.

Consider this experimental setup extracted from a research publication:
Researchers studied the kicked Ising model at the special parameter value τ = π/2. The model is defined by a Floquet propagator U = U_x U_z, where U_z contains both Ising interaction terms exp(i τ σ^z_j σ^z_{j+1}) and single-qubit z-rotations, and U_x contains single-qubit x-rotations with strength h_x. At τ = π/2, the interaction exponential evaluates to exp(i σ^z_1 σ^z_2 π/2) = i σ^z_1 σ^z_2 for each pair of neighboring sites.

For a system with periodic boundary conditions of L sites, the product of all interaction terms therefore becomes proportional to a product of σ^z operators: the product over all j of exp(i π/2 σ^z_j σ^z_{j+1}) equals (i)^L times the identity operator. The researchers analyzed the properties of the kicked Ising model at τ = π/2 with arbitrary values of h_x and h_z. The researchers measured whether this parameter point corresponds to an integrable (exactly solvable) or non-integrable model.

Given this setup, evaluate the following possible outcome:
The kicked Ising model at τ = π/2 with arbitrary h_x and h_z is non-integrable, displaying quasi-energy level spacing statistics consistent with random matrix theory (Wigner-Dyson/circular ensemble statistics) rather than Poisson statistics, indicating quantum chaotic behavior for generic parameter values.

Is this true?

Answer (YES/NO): NO